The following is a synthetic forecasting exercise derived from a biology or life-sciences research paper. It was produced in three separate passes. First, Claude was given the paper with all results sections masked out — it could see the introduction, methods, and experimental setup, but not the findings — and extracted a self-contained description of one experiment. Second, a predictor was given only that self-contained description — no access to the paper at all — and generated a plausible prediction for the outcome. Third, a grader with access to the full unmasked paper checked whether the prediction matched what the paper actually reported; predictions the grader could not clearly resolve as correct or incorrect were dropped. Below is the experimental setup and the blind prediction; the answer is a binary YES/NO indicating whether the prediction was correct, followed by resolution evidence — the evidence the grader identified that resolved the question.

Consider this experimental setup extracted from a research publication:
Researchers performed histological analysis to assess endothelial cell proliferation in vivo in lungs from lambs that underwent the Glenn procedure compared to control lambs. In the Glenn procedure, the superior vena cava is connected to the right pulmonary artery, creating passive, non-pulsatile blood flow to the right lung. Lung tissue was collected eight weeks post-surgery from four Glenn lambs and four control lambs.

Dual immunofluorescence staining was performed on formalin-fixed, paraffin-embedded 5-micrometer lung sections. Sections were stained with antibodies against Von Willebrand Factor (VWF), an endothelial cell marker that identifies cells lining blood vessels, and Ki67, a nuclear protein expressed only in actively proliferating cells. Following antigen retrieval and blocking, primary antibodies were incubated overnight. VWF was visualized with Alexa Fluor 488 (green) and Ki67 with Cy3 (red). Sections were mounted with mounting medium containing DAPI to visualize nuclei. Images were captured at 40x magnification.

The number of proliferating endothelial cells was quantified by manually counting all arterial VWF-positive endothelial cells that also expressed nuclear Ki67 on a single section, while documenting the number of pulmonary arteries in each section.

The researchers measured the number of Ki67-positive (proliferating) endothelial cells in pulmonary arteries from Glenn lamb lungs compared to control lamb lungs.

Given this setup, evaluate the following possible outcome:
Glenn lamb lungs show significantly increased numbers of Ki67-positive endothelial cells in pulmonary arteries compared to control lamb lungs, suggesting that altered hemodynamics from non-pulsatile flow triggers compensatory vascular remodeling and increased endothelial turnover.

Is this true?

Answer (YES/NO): YES